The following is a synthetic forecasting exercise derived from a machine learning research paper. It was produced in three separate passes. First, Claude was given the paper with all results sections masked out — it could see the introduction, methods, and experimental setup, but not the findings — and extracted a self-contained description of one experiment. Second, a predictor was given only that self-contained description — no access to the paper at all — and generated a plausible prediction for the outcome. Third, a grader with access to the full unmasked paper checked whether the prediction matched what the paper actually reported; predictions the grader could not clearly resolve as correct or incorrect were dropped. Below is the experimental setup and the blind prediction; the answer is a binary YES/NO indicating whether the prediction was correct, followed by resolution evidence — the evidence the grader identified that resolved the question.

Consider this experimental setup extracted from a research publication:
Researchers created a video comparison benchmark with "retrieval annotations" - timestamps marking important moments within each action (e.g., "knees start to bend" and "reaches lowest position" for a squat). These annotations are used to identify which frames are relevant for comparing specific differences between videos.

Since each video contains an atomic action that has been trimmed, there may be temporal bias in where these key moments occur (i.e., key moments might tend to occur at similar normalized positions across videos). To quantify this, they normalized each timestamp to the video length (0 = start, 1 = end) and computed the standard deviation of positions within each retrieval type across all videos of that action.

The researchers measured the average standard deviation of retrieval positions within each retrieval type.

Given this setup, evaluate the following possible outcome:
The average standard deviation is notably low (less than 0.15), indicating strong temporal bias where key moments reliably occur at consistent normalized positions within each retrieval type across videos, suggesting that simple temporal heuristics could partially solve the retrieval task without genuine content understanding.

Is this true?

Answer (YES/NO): YES